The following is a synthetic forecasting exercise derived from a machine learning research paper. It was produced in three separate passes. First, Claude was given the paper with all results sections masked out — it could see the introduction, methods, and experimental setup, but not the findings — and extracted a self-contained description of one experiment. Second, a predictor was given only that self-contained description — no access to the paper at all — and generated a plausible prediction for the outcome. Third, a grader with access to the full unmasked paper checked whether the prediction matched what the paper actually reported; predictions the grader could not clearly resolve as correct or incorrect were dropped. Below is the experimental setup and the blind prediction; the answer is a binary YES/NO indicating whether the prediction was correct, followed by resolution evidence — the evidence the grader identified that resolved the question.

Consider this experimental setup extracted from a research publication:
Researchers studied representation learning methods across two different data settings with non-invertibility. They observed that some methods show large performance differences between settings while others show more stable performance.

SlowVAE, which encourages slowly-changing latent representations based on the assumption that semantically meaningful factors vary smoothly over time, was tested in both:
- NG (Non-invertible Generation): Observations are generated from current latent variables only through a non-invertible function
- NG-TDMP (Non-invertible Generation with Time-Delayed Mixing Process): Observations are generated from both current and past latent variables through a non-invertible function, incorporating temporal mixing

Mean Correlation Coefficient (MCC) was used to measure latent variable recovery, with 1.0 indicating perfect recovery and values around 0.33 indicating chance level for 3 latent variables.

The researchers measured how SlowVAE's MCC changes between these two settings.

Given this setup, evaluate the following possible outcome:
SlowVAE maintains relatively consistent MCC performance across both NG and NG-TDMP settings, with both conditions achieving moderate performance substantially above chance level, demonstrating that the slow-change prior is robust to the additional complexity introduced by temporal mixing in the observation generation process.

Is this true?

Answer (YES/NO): NO